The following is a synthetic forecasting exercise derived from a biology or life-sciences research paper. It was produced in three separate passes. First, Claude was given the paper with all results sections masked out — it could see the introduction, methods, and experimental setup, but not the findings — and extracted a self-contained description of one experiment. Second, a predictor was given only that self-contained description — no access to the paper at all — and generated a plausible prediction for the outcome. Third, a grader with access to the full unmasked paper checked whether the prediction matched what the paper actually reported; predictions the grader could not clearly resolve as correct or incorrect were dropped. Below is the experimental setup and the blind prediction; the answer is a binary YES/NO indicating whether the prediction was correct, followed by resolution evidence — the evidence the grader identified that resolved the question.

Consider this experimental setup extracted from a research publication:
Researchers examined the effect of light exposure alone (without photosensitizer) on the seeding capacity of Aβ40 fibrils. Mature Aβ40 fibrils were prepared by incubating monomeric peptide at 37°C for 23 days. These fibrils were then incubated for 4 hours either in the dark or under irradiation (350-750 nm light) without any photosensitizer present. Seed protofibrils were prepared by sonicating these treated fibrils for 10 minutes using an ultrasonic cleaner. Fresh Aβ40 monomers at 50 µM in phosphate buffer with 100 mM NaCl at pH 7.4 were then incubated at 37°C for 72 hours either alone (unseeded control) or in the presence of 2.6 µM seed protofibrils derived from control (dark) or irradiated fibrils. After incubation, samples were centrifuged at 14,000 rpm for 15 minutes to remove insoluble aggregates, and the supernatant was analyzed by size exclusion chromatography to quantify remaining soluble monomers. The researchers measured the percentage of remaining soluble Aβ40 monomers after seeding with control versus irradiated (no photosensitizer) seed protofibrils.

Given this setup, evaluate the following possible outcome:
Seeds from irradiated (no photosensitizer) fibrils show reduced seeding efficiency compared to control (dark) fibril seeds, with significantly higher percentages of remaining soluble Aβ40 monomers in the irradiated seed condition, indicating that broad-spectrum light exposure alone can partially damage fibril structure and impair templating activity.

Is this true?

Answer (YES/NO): NO